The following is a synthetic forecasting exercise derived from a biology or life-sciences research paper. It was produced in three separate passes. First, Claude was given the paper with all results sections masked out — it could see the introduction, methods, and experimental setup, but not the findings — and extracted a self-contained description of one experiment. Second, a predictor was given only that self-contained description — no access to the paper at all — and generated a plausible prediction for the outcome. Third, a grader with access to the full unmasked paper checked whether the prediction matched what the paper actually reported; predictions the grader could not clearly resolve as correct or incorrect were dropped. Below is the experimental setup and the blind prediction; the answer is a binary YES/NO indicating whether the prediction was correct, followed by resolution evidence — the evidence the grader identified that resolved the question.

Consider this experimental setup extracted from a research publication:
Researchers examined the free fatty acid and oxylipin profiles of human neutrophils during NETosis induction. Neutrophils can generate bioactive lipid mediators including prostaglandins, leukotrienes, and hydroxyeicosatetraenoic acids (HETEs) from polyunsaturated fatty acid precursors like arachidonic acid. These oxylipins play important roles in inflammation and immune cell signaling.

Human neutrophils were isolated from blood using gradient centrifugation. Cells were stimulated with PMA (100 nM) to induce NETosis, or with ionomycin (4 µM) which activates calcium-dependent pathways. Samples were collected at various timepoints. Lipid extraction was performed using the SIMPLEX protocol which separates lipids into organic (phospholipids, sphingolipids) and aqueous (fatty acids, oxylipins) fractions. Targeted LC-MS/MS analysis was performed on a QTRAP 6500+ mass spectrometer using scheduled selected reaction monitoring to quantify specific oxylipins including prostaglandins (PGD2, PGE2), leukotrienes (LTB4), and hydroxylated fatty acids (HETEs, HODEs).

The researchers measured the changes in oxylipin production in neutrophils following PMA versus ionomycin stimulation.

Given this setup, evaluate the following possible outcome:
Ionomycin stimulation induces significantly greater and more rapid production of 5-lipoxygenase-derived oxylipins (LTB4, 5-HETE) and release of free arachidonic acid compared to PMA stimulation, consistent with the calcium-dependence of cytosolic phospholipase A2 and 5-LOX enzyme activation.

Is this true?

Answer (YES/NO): YES